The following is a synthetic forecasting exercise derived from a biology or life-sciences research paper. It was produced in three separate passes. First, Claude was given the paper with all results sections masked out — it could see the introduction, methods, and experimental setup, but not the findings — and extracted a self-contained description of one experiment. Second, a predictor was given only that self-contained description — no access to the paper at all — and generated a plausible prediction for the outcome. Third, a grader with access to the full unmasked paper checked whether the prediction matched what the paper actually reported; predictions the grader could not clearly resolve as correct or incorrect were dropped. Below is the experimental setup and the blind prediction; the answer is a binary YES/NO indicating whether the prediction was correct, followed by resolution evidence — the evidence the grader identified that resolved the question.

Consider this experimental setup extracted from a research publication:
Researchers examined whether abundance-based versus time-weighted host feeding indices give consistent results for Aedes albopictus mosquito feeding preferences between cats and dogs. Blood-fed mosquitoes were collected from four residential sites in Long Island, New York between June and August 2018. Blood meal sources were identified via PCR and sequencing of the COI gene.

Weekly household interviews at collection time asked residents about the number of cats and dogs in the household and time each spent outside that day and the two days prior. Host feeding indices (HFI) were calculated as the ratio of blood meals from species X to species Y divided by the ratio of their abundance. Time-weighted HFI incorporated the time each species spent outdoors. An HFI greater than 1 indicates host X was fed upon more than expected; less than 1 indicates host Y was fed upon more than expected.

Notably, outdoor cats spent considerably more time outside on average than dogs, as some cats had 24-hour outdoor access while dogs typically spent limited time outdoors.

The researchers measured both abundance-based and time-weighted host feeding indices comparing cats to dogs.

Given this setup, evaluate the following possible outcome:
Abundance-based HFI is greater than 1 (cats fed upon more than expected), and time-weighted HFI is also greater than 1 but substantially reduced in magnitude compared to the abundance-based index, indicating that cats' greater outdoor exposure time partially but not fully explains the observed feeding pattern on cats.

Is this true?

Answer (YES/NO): NO